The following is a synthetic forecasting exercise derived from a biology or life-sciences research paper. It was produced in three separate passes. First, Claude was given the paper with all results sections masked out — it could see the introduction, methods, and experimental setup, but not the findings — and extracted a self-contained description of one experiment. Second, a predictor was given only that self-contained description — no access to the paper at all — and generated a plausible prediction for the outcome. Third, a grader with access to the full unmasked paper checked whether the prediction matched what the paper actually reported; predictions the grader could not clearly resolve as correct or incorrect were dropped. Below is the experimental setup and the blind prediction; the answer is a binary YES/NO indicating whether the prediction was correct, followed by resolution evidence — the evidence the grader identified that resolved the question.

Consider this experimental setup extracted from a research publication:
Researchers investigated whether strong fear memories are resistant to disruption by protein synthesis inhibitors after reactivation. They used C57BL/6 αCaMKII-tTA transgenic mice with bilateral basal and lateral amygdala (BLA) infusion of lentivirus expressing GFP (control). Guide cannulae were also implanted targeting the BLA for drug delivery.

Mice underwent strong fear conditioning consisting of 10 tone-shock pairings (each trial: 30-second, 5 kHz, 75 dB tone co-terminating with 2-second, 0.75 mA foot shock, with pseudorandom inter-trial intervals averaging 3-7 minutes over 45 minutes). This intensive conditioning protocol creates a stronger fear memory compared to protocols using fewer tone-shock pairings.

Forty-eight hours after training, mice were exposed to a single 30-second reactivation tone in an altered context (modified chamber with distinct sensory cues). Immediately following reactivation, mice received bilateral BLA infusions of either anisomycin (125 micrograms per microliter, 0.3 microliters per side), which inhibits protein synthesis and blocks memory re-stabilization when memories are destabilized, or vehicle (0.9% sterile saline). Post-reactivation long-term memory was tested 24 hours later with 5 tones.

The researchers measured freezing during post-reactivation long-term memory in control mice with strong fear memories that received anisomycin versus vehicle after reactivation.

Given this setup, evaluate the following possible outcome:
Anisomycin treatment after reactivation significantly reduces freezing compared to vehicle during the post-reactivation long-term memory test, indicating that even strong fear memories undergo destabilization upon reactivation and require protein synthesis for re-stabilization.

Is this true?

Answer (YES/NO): NO